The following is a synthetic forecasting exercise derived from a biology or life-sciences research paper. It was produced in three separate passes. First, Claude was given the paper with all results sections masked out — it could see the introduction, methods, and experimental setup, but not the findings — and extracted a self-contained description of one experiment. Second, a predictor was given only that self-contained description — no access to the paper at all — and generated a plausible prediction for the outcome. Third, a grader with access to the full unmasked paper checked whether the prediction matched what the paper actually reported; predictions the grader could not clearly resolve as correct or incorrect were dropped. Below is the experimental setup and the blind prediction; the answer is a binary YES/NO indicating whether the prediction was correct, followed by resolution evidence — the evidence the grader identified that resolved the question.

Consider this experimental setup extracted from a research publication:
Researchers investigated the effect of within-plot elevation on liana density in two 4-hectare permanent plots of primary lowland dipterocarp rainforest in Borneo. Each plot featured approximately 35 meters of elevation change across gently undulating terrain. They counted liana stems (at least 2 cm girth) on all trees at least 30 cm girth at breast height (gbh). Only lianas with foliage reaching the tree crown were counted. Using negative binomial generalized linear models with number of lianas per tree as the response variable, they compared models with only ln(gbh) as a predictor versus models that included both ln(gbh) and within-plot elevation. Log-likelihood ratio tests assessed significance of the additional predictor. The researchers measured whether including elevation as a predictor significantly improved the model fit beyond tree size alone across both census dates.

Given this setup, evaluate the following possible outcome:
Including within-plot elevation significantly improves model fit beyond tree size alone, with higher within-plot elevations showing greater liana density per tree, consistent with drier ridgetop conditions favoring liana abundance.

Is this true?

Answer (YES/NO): NO